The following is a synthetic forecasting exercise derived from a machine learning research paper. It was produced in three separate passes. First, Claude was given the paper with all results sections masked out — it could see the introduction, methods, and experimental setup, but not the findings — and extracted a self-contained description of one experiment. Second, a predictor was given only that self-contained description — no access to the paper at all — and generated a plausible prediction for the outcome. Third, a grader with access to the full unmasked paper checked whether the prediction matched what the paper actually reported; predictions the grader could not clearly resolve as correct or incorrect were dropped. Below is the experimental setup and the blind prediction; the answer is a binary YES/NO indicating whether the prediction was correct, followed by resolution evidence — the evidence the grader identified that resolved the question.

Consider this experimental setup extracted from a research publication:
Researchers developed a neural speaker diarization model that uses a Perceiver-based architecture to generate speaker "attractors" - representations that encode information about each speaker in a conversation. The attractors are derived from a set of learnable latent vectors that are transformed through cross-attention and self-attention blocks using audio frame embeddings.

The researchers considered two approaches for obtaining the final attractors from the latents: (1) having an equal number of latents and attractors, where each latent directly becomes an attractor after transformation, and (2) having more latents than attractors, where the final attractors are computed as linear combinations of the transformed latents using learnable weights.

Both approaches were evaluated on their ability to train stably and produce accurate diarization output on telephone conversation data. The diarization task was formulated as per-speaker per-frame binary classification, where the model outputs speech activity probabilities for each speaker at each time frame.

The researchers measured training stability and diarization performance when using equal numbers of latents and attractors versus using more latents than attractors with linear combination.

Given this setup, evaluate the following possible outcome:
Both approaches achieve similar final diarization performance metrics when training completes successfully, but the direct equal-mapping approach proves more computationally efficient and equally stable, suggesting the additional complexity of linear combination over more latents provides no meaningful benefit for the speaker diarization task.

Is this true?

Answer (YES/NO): NO